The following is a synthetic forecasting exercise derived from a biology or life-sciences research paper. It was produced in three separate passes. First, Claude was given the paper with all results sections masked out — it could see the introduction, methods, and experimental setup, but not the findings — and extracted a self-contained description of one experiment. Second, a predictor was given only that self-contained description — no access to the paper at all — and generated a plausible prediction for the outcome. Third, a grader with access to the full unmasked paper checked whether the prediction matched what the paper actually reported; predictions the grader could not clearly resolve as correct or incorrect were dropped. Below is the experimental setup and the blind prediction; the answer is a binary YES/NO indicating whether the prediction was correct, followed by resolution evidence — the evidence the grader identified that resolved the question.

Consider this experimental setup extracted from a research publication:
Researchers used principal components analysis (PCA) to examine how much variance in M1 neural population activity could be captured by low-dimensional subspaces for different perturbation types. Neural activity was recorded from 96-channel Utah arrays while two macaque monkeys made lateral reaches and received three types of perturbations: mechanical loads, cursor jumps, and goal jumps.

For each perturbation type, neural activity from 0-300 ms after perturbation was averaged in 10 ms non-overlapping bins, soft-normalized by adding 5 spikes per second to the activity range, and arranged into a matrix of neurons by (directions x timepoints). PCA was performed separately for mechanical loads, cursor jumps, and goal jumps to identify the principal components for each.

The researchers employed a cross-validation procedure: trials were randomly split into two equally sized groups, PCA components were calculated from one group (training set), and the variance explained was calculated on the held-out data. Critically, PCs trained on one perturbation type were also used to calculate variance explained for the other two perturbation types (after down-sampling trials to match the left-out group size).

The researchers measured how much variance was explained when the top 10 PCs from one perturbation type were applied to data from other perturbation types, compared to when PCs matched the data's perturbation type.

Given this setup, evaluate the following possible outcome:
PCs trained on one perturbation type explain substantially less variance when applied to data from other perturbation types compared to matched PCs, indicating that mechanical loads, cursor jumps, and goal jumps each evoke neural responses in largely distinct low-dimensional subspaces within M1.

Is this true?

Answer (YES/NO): NO